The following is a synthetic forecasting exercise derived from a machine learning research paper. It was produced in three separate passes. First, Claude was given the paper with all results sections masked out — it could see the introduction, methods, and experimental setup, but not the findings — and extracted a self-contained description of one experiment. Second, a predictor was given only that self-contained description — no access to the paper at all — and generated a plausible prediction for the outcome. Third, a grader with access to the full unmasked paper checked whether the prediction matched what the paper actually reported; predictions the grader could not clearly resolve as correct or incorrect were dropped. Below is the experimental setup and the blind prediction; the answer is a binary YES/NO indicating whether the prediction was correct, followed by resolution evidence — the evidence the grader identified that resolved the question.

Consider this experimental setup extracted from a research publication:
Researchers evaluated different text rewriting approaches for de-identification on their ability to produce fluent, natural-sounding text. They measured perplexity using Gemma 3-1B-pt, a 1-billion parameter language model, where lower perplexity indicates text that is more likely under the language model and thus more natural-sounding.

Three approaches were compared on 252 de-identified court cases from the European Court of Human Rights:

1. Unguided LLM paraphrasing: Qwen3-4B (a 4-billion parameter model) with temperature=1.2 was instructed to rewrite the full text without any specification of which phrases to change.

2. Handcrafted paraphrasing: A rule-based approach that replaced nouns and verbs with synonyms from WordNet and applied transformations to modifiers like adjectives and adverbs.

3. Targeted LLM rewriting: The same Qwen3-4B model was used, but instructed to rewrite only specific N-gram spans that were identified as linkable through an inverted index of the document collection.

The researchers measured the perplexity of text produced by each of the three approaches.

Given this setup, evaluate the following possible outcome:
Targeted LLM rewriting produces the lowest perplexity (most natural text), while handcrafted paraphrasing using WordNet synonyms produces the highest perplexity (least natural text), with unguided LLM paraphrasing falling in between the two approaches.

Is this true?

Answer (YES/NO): NO